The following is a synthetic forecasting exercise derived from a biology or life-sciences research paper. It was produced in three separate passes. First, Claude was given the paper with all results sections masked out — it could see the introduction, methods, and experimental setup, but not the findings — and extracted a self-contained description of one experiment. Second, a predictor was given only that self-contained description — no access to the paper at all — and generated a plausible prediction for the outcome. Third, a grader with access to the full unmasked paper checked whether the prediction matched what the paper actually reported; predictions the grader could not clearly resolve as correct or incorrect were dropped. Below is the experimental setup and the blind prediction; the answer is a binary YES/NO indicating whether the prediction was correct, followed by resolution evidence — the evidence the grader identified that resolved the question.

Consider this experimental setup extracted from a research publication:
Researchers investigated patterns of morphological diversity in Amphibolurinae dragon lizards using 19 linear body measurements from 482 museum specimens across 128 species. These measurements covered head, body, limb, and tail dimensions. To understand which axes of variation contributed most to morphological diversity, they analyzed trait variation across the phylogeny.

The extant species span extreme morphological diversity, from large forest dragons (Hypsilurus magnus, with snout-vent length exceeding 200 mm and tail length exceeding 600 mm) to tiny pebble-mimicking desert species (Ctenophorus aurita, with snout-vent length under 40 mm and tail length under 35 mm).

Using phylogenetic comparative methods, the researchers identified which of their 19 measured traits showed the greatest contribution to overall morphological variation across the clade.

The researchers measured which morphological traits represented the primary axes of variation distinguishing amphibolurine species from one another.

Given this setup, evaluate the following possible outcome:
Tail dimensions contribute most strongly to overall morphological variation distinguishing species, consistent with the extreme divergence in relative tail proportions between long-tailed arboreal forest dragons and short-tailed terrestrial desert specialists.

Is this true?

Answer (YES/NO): NO